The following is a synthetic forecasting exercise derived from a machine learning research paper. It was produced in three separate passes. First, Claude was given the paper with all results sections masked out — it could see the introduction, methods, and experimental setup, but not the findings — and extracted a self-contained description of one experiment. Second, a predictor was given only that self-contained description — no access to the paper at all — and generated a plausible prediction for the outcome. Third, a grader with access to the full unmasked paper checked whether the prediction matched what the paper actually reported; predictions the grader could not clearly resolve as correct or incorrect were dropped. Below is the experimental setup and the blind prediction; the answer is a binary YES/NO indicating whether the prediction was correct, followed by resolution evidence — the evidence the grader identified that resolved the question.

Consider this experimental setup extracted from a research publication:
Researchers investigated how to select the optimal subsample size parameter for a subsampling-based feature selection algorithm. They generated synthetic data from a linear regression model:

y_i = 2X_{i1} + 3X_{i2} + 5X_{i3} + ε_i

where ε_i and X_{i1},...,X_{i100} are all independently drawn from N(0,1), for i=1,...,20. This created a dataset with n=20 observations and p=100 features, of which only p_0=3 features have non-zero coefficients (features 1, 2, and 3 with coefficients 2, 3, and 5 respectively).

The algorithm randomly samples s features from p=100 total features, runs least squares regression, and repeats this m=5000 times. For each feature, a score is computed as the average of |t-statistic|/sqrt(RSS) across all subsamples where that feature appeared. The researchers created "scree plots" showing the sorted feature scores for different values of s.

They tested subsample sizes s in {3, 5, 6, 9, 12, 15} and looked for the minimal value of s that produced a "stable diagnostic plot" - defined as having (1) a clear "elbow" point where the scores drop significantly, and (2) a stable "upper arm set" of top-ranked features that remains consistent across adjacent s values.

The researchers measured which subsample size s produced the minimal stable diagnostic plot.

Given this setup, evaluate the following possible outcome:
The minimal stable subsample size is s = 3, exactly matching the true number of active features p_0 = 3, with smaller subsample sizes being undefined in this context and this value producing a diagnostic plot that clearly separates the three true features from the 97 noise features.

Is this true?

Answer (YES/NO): NO